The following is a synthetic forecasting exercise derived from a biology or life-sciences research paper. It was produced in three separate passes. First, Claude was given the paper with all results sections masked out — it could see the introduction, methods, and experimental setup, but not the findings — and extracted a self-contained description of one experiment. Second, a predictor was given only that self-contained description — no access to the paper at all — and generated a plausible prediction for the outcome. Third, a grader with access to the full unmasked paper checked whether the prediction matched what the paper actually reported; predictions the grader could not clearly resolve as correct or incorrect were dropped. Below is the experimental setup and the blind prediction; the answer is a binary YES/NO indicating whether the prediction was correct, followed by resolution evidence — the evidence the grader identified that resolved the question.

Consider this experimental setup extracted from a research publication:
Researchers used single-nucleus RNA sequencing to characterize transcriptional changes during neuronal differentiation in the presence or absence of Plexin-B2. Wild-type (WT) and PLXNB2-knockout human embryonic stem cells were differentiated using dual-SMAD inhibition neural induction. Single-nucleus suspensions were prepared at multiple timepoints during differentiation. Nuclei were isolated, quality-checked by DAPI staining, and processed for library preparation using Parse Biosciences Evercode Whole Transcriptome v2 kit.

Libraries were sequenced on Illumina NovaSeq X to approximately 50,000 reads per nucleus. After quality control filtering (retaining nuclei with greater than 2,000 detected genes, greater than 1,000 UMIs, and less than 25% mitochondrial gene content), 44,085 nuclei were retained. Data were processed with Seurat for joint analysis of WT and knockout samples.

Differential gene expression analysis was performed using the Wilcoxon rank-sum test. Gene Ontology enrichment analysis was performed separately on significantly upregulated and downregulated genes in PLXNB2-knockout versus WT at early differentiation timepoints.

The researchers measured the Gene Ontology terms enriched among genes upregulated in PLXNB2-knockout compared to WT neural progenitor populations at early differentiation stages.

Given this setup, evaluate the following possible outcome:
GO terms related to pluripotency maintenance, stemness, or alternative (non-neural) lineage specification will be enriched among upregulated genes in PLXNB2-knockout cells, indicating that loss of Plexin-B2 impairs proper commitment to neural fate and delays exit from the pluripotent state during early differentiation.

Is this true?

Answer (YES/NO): NO